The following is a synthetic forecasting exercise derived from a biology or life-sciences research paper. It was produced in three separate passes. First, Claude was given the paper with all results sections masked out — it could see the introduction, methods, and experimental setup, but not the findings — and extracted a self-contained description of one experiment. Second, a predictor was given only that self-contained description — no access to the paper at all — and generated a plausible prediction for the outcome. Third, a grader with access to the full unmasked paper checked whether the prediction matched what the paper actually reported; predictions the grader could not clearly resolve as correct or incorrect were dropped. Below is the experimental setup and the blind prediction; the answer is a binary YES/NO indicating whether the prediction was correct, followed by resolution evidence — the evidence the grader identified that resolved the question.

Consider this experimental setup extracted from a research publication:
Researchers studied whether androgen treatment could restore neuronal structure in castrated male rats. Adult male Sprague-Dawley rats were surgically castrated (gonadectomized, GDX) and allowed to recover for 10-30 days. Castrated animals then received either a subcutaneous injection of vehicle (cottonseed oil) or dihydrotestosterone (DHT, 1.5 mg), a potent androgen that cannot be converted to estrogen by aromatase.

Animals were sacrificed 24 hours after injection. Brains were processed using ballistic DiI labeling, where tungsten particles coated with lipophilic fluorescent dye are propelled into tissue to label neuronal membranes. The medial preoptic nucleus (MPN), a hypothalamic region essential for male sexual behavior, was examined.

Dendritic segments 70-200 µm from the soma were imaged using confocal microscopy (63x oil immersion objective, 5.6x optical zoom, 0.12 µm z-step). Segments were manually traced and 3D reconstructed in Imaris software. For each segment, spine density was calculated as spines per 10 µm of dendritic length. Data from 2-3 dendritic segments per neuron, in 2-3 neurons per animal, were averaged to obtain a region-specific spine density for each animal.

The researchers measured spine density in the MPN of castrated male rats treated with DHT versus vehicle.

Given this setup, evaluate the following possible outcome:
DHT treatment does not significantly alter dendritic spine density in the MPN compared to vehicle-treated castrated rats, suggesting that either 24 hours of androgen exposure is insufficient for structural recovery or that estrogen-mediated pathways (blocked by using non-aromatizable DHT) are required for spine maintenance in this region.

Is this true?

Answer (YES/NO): NO